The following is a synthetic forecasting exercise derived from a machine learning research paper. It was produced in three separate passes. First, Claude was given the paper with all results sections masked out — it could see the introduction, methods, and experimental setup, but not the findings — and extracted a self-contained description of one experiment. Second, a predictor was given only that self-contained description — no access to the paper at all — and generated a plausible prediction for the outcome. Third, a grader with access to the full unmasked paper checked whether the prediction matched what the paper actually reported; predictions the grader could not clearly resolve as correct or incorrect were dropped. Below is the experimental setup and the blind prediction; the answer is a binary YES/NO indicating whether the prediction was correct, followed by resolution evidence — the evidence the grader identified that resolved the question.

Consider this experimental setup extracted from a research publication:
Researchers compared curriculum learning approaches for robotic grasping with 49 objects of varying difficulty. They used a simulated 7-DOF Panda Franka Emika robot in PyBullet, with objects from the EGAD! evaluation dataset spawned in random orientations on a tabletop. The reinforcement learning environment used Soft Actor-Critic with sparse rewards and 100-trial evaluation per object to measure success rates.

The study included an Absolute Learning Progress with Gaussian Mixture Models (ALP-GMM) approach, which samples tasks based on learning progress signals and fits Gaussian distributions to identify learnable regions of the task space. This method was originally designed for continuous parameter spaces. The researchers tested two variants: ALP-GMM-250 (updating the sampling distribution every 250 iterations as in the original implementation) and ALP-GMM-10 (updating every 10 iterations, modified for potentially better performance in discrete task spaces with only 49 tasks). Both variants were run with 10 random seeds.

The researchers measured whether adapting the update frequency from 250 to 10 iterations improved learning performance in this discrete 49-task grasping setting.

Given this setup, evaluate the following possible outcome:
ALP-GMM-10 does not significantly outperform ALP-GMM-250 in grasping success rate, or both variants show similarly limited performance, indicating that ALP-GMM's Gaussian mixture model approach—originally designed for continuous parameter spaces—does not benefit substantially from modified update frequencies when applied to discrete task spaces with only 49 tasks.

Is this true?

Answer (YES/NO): YES